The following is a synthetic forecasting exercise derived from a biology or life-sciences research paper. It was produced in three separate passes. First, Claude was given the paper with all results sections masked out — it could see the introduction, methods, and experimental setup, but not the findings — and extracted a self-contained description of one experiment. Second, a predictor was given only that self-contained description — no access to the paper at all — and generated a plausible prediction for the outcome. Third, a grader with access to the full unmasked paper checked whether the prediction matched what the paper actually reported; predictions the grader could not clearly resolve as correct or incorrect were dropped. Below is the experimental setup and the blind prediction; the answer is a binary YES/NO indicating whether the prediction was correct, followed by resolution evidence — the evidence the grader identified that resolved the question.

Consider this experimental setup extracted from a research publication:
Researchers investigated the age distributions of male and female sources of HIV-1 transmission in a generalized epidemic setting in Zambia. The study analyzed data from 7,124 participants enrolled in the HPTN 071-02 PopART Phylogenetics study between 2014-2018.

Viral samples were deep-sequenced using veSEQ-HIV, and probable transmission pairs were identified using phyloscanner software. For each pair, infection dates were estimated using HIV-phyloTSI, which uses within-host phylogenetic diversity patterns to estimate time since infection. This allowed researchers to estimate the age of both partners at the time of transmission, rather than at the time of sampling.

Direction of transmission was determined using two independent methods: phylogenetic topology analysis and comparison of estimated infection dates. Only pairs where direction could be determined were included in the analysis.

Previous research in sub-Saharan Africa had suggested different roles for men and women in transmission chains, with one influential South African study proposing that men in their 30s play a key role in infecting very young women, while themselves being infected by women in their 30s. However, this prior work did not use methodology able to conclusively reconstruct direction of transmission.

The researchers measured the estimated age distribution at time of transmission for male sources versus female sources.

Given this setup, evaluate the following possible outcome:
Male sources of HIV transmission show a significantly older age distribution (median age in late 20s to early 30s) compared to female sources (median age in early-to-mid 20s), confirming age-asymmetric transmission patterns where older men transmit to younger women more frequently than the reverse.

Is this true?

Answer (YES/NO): YES